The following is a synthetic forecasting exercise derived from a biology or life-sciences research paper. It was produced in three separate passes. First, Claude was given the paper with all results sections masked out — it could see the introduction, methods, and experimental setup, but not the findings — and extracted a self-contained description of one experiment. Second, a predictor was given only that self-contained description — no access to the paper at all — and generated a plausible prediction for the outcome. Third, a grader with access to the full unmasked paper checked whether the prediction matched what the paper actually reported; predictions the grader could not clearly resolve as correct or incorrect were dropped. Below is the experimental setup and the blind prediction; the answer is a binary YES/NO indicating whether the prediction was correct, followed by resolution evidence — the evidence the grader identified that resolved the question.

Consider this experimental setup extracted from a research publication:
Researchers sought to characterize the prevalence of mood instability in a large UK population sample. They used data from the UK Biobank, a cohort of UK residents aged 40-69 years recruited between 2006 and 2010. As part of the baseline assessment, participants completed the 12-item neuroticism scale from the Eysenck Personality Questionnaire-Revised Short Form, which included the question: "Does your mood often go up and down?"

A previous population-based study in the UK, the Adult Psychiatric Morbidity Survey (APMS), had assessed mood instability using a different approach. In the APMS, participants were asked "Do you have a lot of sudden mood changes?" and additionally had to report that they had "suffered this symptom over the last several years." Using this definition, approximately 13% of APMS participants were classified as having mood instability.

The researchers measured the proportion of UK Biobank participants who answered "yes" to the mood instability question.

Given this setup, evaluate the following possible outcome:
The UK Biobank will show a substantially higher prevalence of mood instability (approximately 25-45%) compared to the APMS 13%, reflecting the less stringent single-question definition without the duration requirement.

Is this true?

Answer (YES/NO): YES